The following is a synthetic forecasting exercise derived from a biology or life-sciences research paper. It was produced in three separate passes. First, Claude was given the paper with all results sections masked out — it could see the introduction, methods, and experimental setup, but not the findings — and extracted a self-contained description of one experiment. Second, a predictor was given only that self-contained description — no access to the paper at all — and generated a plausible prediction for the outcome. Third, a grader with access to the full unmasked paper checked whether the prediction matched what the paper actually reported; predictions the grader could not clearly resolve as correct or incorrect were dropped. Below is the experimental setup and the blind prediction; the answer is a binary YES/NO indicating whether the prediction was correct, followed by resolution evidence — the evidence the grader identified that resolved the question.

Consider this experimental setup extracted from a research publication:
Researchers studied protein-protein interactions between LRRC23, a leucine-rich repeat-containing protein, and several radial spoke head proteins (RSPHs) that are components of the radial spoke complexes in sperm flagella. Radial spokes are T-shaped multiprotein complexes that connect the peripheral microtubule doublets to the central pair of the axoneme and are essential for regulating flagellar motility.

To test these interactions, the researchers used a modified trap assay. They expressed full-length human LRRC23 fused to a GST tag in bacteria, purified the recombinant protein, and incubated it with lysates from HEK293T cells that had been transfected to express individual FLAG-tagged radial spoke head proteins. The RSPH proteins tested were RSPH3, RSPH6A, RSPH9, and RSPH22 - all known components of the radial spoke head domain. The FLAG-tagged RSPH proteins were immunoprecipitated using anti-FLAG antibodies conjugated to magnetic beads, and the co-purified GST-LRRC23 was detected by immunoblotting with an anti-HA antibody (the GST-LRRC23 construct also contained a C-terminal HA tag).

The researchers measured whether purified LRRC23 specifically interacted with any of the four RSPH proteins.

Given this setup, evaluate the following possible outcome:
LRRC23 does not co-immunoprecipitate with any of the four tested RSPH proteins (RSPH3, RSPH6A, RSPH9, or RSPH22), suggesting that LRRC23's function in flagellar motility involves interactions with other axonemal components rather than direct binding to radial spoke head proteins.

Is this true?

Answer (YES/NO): NO